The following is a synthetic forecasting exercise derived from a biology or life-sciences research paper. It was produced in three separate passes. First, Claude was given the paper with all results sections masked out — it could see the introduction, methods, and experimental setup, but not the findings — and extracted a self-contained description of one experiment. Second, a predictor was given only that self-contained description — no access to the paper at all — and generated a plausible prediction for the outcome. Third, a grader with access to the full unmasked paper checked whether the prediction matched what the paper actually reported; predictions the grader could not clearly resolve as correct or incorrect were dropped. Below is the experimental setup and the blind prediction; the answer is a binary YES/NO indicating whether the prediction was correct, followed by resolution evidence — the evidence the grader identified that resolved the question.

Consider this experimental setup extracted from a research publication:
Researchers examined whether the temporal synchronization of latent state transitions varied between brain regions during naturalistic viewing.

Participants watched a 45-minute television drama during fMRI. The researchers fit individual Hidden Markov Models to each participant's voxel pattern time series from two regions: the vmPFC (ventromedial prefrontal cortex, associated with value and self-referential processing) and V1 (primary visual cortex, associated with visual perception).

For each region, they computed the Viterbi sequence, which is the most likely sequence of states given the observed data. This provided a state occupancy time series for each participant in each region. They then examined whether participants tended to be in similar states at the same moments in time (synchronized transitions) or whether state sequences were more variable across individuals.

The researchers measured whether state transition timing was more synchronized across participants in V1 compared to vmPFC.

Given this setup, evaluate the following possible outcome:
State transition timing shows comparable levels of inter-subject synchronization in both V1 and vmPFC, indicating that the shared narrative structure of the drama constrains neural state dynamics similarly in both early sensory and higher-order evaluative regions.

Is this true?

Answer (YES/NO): NO